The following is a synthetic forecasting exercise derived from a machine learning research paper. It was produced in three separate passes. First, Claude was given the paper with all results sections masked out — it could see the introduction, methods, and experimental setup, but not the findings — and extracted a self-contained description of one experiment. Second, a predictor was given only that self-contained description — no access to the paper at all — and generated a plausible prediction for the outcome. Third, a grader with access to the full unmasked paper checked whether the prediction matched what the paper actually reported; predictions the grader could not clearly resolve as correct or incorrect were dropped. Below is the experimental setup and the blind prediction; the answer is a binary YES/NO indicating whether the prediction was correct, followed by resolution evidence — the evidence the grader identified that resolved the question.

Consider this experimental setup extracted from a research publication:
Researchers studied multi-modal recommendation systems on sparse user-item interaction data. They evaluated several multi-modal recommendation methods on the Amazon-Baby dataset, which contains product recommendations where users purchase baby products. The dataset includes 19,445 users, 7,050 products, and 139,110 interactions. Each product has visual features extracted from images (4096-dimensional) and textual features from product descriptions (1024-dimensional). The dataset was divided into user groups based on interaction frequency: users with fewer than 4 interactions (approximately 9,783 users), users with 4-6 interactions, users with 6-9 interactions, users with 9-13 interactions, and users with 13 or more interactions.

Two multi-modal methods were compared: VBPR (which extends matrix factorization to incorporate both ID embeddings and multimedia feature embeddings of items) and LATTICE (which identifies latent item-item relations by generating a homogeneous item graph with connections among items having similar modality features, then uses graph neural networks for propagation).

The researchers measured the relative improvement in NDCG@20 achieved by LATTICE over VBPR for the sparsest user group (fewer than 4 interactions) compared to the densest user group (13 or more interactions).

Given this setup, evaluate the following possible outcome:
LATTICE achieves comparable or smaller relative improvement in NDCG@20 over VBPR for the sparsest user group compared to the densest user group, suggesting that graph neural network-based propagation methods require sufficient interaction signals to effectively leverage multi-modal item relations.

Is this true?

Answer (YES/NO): YES